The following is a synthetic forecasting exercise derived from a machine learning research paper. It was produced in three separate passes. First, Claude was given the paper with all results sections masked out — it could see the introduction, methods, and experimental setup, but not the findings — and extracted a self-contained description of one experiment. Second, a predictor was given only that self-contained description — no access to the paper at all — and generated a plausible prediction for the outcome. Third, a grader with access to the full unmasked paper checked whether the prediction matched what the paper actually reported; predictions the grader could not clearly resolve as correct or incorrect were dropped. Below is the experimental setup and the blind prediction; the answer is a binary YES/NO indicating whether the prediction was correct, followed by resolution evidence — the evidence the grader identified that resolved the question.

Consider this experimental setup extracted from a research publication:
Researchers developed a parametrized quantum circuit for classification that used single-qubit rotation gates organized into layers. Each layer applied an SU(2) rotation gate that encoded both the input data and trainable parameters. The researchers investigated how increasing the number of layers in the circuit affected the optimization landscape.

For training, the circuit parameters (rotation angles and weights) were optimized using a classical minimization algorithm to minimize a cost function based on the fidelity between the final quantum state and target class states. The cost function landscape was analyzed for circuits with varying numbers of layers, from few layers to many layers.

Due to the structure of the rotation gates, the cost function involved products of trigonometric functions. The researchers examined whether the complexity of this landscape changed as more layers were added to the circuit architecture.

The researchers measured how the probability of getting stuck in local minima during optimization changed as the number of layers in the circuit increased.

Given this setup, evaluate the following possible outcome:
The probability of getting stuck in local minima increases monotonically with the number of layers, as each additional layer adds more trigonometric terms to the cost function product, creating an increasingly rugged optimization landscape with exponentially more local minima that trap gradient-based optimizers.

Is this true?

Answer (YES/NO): NO